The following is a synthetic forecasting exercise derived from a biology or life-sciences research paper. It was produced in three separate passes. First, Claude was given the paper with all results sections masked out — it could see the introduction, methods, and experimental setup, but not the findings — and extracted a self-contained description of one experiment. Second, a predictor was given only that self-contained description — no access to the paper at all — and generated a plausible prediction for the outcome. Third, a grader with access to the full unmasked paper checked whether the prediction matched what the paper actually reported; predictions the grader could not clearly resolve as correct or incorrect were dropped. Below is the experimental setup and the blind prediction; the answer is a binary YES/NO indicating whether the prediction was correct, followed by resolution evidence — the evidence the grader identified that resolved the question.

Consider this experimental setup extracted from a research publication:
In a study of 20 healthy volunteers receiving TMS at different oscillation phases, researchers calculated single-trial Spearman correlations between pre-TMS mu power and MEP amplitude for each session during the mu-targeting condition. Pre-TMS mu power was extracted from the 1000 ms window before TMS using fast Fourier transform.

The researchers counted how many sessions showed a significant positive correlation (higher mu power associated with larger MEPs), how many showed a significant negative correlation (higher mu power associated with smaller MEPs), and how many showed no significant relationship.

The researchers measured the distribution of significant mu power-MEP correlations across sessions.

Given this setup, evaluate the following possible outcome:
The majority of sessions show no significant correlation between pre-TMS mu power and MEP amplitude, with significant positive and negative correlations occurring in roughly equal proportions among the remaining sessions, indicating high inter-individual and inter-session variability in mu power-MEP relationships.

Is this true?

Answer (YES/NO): NO